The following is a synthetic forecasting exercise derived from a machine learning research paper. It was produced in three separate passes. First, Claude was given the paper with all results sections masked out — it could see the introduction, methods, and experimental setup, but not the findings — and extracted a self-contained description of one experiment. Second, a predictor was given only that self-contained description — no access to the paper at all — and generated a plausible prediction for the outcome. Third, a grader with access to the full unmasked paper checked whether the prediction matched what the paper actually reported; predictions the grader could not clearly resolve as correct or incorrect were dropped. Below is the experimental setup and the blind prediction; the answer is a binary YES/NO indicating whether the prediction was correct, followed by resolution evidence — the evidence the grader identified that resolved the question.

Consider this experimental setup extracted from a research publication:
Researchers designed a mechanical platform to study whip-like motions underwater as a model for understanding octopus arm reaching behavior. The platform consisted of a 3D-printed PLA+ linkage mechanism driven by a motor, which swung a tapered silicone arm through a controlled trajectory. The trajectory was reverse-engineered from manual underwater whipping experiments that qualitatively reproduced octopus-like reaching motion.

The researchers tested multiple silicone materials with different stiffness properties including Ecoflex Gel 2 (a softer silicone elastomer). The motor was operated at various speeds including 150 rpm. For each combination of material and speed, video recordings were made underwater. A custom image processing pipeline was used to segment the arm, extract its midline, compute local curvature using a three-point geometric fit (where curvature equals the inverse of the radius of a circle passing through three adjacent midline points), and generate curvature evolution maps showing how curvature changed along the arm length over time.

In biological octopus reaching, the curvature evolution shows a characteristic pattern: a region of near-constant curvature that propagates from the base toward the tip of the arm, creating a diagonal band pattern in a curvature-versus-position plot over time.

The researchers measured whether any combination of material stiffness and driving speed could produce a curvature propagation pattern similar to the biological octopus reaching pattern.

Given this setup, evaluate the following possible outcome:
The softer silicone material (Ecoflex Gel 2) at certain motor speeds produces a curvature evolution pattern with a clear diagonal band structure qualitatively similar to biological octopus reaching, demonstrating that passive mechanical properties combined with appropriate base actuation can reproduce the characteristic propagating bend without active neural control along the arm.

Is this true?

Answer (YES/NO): YES